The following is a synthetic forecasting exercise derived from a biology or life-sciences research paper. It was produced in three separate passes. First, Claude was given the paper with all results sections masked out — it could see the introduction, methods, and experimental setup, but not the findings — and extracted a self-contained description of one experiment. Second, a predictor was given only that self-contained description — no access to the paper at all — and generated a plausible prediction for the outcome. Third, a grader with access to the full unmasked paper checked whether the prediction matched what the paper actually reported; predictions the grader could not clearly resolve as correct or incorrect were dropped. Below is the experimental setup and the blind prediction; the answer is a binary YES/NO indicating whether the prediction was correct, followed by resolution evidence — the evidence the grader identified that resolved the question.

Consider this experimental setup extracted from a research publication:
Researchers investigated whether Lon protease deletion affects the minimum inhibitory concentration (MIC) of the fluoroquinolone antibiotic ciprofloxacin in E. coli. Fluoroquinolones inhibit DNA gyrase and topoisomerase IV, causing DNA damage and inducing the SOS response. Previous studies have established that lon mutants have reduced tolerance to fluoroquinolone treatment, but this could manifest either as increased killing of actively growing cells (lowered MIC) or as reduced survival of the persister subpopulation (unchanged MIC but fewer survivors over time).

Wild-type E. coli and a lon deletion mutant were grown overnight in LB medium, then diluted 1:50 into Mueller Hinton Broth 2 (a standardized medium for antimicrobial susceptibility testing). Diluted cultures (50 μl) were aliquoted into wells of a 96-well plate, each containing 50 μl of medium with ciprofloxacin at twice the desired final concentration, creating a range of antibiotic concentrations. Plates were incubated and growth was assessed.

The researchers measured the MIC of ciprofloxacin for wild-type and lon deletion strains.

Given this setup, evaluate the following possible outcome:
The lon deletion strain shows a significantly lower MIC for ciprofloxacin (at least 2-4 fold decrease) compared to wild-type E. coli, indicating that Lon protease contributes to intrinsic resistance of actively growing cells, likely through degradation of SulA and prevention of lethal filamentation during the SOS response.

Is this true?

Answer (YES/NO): NO